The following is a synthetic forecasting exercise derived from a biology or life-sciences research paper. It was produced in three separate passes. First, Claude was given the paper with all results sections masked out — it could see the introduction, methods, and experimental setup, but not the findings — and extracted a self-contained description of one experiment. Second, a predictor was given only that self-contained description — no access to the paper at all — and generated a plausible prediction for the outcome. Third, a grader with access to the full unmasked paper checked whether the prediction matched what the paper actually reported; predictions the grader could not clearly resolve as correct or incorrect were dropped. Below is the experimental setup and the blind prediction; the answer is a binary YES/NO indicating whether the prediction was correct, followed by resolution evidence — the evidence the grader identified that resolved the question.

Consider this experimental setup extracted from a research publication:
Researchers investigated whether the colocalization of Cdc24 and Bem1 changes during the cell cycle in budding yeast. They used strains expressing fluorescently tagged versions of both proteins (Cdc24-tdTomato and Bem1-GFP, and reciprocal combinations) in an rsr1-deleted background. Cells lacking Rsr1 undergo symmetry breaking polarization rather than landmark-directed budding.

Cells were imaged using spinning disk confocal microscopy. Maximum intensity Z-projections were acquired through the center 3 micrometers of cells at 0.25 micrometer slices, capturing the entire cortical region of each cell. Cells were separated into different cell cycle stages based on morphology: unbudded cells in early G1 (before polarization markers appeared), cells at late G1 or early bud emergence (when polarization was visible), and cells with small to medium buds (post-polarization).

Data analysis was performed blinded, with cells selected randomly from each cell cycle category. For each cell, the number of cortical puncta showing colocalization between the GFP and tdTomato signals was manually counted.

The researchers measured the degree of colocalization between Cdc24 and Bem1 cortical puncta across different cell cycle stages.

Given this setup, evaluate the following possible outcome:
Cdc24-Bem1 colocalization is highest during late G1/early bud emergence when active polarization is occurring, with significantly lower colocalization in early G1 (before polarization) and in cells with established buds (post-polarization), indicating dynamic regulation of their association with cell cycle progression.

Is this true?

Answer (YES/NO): YES